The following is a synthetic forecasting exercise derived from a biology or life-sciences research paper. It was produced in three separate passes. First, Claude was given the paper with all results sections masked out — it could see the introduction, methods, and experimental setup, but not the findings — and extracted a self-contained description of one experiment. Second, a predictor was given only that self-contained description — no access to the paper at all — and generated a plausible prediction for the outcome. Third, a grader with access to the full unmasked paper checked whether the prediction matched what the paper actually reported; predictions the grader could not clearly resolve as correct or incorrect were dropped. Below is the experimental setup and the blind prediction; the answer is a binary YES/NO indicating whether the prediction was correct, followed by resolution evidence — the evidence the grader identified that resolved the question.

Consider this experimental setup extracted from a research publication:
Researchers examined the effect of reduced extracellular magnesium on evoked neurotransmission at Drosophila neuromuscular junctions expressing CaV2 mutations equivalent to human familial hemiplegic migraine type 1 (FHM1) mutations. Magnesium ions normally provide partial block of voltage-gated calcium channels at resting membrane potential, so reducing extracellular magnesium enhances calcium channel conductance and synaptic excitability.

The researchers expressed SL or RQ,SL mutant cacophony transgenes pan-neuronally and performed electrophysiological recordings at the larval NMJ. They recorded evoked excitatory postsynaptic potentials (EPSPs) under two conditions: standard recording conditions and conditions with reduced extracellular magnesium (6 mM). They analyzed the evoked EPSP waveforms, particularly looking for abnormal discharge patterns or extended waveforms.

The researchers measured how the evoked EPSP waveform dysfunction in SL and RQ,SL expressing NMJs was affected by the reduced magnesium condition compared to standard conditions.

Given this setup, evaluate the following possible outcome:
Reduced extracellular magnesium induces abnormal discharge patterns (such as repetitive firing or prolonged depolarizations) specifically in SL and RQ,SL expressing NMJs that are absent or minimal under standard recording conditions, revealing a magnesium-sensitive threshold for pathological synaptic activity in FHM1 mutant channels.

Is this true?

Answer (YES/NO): NO